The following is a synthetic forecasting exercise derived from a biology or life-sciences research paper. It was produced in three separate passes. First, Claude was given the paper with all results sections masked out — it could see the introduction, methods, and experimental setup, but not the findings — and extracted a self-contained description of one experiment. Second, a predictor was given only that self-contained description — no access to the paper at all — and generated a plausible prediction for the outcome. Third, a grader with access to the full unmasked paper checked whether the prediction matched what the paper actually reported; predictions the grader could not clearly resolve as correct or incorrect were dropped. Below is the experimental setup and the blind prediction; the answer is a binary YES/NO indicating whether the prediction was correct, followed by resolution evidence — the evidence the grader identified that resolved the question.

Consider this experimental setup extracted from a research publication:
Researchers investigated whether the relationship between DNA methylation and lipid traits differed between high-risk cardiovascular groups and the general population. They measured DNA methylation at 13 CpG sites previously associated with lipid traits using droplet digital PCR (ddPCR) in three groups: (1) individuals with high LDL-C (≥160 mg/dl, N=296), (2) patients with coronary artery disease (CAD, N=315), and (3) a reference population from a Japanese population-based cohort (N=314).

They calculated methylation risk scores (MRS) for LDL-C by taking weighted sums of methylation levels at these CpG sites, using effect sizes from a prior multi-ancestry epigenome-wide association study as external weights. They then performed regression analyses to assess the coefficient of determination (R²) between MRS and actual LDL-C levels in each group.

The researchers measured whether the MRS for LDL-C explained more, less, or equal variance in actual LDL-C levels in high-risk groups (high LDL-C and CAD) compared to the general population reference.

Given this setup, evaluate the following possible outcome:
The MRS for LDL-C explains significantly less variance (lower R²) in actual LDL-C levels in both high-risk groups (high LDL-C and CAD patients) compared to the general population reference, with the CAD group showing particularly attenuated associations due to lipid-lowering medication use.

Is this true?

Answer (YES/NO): NO